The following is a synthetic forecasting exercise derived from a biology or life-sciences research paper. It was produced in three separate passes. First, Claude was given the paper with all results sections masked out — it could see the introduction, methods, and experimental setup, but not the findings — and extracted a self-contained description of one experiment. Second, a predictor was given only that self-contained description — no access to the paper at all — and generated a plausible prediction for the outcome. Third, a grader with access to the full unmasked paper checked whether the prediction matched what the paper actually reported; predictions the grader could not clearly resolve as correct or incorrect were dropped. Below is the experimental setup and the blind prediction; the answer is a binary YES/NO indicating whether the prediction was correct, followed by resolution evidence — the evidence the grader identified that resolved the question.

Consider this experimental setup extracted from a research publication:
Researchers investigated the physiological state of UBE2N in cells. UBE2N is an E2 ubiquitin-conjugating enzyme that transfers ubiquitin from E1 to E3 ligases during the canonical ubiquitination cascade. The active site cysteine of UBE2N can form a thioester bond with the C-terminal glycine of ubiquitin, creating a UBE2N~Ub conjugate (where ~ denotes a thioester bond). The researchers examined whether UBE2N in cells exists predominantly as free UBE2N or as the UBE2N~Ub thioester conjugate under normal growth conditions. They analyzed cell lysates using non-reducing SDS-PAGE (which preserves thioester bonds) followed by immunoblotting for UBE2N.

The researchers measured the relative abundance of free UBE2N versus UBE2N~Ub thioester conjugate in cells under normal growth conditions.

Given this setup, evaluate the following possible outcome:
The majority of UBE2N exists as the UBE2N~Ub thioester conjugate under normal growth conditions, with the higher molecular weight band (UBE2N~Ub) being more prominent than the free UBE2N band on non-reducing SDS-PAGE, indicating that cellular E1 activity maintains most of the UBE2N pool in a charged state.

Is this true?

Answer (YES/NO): YES